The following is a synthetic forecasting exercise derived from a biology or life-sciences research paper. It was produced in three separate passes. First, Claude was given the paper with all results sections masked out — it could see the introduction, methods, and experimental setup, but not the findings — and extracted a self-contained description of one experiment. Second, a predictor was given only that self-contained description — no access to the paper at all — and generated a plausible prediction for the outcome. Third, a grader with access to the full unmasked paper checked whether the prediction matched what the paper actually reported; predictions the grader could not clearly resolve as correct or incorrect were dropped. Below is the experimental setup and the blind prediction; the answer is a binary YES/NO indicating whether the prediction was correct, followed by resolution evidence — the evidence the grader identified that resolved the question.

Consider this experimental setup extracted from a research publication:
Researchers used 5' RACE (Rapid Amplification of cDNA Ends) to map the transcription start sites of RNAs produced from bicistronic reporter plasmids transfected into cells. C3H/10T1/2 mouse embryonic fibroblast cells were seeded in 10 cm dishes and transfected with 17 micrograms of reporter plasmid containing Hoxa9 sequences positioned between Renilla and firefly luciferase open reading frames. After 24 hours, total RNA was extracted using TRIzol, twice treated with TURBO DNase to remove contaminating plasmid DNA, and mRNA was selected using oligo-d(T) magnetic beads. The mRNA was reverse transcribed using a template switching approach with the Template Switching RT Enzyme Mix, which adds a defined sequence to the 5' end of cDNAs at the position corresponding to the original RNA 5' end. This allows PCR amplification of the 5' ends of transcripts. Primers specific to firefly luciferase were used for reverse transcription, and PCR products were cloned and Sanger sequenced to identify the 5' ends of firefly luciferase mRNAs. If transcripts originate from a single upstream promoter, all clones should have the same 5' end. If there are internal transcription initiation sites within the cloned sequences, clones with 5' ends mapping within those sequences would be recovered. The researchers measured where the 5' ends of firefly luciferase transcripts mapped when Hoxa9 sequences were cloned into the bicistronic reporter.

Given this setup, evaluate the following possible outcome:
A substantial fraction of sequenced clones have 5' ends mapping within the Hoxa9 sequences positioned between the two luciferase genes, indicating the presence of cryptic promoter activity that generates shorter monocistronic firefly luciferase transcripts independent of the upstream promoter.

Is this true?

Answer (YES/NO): YES